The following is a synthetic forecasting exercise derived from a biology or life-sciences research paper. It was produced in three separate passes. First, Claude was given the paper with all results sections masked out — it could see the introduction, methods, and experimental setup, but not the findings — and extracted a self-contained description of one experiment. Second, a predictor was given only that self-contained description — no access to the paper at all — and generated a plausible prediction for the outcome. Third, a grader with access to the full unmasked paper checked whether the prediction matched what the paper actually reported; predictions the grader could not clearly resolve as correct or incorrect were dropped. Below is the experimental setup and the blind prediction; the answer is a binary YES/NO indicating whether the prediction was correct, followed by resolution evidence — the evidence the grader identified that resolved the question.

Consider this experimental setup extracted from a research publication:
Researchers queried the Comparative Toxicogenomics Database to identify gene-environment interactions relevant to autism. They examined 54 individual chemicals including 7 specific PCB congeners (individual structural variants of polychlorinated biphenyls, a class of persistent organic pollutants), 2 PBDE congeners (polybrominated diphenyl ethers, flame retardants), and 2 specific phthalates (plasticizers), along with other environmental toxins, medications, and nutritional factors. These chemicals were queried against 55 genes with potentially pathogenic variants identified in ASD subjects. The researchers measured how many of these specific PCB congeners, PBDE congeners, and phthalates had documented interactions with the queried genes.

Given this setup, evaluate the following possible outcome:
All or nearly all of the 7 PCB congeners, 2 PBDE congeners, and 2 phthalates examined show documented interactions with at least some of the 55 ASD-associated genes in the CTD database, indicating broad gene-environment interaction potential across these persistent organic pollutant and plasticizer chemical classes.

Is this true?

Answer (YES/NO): NO